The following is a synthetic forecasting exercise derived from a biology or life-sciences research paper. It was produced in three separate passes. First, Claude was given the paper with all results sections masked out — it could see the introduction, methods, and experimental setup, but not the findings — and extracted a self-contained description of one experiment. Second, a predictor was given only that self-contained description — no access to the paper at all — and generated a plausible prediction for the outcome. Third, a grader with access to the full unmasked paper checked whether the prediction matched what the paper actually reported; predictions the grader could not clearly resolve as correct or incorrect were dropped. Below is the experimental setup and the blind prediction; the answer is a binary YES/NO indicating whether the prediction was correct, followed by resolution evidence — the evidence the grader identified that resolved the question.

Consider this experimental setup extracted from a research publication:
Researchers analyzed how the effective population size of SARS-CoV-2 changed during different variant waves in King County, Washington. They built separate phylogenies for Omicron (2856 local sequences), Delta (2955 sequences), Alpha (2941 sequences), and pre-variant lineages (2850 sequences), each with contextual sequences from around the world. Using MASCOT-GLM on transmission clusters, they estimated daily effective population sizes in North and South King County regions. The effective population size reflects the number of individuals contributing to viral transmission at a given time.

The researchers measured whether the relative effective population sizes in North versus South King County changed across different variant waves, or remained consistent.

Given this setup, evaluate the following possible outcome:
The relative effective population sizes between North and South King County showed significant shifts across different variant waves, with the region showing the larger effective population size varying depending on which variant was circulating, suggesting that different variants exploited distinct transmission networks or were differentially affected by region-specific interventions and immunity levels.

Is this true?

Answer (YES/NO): NO